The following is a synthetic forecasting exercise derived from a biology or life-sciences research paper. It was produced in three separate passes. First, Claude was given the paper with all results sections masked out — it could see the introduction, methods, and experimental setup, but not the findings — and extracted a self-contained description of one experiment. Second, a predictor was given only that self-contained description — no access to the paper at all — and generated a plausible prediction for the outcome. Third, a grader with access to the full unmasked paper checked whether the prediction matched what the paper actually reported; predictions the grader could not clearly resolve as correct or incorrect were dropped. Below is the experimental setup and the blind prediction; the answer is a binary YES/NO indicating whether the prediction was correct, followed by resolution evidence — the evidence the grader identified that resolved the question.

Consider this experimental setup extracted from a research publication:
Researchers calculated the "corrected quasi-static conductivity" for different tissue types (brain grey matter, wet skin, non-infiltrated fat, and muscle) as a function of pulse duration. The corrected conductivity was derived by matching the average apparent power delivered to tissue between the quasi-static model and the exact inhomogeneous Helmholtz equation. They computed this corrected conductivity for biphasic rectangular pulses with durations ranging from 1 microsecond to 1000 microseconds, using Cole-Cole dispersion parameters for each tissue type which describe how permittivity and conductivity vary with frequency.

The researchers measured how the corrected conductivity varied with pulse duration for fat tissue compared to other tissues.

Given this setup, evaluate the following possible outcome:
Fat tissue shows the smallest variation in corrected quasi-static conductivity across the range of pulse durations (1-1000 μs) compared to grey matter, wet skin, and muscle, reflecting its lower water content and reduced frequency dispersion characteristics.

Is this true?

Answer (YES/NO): YES